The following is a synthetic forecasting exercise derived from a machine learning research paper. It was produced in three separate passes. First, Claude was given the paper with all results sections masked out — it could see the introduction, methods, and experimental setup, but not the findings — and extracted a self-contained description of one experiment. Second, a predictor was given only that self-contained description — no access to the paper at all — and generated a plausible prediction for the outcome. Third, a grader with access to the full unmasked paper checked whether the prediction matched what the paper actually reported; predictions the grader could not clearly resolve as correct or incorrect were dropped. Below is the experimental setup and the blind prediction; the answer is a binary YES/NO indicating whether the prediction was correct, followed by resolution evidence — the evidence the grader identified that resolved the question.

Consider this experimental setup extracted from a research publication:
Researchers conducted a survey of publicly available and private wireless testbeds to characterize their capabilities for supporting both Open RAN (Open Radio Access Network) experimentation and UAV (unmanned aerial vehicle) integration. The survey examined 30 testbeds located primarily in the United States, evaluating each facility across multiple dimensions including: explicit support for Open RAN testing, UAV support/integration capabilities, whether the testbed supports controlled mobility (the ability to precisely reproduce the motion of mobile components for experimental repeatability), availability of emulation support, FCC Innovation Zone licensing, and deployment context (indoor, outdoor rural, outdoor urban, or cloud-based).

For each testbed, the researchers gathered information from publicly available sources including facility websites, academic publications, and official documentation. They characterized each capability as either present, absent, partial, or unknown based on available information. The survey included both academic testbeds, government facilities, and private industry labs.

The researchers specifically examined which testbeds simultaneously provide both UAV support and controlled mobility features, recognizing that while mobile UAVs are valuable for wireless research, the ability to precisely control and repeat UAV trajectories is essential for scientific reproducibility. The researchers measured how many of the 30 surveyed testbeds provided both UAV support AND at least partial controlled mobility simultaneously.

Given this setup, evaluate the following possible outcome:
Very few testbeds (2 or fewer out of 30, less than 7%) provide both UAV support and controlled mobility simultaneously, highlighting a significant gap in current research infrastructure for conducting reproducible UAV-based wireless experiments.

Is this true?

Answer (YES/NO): NO